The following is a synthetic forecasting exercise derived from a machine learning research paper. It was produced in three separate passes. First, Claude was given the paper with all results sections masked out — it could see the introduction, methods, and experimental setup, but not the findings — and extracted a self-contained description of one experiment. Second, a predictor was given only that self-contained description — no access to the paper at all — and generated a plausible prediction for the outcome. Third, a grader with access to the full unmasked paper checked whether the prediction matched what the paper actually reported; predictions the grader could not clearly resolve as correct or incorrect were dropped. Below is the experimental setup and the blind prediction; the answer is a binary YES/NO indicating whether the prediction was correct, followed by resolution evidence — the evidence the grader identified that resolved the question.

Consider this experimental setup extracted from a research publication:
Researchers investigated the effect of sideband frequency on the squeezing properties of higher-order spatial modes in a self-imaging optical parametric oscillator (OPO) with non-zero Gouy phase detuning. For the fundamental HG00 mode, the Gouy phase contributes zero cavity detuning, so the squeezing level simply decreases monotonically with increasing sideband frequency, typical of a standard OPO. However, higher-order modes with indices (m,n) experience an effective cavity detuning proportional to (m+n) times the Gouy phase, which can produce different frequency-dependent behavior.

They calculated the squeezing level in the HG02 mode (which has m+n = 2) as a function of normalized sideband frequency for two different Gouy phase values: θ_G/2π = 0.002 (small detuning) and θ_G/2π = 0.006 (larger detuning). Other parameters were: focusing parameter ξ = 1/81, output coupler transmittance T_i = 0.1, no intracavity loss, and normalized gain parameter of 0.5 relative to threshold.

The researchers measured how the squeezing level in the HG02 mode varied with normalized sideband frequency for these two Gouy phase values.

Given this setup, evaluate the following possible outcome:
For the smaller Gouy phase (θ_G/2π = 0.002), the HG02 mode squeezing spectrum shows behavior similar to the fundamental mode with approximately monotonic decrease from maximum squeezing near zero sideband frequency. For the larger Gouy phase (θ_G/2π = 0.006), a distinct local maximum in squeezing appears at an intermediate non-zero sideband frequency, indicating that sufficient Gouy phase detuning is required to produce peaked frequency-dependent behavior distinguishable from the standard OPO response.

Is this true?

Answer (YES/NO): YES